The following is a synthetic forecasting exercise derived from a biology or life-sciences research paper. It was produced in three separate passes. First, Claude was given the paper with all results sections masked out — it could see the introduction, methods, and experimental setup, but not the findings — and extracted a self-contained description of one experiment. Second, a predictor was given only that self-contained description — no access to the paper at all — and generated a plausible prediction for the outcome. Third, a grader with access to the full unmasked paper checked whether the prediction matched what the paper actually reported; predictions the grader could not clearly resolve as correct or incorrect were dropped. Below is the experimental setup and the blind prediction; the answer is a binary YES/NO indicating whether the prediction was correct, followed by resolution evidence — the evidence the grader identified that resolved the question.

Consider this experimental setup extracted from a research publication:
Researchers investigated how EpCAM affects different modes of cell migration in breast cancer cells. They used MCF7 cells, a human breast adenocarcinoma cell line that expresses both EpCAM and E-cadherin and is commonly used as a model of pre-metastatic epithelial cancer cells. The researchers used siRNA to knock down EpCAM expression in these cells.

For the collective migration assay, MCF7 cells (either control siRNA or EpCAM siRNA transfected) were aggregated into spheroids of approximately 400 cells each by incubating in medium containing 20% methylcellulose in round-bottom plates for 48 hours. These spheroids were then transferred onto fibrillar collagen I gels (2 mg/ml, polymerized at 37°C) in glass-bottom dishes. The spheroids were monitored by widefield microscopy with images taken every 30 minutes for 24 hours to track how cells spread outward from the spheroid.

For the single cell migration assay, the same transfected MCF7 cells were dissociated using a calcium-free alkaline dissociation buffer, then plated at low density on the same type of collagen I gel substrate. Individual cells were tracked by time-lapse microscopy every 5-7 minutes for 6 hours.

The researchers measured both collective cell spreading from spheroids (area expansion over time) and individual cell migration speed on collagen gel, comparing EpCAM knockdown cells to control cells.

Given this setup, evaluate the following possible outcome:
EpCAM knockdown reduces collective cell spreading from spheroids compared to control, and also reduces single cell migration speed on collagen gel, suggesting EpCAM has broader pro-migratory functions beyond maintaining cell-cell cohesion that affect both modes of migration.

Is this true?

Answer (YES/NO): NO